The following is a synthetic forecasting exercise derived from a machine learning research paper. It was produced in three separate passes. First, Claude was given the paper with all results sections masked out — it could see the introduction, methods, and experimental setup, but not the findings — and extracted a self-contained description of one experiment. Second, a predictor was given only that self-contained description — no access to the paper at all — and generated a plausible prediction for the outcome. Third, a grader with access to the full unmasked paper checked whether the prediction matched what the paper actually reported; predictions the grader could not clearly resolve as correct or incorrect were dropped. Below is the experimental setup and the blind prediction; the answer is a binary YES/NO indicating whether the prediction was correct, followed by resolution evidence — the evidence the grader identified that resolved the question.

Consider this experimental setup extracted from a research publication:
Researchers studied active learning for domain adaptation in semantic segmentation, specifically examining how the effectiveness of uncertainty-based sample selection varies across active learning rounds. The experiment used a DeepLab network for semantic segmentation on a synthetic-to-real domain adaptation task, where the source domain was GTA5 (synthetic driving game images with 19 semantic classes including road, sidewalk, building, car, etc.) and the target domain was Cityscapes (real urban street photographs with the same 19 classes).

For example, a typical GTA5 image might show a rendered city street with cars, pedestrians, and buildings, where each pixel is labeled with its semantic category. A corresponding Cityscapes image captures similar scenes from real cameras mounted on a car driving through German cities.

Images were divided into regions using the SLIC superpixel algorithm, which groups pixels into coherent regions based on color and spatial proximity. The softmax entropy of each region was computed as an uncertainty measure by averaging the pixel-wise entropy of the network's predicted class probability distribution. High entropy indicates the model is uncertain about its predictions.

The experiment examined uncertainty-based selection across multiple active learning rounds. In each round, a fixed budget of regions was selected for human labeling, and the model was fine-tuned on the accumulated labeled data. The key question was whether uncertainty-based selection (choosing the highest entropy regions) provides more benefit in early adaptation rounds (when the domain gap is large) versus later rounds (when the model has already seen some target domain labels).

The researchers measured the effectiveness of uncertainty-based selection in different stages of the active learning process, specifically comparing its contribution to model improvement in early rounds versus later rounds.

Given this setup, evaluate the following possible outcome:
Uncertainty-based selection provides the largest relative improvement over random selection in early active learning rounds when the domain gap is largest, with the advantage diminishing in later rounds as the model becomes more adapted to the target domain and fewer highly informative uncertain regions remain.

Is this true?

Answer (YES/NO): NO